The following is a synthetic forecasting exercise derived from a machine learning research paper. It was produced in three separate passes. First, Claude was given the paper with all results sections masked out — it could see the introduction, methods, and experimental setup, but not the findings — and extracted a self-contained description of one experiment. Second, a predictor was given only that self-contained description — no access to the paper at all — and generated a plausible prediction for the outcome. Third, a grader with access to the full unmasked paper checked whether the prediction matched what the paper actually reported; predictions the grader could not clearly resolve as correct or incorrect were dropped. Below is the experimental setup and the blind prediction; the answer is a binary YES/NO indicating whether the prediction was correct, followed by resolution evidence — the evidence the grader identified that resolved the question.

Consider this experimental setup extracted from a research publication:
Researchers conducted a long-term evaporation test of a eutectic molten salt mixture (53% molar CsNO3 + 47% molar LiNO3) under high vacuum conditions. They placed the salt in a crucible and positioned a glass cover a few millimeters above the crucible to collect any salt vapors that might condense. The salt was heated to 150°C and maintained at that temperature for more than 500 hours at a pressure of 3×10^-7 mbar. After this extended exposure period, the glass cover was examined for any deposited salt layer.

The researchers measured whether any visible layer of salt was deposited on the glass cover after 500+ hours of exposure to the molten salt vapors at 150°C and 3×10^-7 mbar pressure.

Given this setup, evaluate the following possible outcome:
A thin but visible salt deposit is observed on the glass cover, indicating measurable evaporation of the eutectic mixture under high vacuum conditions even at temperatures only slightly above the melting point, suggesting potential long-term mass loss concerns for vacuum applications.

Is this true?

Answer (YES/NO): NO